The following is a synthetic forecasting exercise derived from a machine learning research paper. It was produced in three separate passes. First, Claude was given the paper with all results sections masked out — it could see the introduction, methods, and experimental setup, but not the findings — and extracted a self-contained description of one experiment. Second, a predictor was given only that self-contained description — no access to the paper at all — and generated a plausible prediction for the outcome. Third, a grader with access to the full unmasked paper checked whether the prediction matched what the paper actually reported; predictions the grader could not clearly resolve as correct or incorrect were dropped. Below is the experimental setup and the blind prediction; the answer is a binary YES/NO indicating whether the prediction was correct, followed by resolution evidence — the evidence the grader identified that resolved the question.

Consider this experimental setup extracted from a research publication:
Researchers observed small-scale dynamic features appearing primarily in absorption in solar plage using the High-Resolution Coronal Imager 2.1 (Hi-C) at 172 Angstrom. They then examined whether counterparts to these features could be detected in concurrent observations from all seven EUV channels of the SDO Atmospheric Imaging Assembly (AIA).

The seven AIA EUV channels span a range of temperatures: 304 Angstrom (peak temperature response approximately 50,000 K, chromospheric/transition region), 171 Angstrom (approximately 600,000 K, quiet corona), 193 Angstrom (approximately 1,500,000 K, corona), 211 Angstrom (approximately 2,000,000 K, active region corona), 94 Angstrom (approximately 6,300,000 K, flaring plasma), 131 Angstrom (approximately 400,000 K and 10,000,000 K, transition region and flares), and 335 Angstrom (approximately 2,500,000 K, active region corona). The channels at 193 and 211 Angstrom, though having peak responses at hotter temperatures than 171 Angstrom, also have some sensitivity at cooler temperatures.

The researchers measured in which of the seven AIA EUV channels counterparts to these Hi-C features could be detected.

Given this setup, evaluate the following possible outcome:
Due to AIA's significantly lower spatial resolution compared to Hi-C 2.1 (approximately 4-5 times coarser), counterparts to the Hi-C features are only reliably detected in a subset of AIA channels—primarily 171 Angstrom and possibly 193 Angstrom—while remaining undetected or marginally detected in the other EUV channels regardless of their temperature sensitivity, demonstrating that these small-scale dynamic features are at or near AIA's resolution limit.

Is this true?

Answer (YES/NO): NO